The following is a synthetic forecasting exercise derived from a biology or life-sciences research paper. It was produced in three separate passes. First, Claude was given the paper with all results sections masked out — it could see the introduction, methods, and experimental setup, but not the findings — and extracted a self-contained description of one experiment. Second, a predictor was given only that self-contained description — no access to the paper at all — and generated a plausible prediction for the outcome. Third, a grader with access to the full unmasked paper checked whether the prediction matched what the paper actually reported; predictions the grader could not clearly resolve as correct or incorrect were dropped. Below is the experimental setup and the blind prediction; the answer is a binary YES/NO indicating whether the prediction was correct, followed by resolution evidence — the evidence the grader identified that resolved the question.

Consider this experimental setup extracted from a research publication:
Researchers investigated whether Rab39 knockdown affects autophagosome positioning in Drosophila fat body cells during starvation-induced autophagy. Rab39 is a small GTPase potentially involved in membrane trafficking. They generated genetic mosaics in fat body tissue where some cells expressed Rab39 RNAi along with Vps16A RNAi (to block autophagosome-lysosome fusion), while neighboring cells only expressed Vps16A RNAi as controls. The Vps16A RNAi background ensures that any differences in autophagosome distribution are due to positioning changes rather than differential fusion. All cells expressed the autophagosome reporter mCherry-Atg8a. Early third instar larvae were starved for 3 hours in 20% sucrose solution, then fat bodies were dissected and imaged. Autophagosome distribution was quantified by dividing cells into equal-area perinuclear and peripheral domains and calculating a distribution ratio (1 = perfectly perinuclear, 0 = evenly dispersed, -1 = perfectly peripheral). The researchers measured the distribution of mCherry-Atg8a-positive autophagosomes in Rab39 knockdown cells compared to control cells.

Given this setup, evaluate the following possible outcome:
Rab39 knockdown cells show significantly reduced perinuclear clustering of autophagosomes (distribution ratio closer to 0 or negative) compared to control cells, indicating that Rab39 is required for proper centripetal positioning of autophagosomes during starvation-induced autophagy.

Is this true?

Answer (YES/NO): YES